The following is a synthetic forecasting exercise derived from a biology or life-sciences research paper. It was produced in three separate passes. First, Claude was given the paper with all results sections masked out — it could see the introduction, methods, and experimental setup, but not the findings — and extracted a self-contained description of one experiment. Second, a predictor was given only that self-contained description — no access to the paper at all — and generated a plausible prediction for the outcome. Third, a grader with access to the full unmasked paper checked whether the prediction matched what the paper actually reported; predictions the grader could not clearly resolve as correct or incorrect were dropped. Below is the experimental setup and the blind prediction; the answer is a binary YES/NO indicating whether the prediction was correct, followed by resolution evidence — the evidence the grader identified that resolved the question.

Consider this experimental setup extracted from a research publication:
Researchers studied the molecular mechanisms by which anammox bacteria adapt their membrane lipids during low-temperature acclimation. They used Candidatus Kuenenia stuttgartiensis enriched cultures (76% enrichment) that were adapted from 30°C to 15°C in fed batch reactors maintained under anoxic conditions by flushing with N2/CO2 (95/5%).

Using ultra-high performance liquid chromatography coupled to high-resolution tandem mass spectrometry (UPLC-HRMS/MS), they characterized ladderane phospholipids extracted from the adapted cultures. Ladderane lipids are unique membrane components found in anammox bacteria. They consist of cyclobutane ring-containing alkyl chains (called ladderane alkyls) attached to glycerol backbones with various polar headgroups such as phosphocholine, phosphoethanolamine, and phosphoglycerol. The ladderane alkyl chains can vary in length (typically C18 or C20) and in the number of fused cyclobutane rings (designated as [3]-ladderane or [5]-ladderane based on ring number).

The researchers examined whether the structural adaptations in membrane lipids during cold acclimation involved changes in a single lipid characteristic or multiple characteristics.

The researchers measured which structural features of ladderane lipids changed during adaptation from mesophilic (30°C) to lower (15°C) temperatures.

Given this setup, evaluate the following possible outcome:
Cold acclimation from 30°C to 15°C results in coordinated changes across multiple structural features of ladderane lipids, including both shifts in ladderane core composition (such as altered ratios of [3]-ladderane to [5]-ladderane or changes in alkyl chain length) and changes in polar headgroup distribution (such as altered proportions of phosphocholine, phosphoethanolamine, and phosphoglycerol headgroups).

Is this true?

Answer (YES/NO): YES